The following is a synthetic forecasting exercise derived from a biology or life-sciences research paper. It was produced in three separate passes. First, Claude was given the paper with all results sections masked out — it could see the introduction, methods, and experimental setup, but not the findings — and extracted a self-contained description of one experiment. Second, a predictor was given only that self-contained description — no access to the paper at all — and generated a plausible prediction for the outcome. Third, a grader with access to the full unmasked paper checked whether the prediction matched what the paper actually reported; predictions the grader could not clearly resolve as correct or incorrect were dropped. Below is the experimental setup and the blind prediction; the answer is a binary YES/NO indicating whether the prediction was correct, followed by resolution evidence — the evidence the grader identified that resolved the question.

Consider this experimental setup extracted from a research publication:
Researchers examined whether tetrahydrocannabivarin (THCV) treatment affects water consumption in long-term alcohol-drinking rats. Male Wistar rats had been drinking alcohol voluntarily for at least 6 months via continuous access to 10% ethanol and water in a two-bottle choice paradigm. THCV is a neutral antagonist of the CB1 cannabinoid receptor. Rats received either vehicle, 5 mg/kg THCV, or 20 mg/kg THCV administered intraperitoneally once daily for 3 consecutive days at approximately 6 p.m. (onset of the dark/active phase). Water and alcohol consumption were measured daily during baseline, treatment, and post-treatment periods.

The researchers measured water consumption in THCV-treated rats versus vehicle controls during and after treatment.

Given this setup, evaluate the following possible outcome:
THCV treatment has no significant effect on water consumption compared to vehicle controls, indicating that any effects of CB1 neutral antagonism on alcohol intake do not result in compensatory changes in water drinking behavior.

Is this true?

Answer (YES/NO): NO